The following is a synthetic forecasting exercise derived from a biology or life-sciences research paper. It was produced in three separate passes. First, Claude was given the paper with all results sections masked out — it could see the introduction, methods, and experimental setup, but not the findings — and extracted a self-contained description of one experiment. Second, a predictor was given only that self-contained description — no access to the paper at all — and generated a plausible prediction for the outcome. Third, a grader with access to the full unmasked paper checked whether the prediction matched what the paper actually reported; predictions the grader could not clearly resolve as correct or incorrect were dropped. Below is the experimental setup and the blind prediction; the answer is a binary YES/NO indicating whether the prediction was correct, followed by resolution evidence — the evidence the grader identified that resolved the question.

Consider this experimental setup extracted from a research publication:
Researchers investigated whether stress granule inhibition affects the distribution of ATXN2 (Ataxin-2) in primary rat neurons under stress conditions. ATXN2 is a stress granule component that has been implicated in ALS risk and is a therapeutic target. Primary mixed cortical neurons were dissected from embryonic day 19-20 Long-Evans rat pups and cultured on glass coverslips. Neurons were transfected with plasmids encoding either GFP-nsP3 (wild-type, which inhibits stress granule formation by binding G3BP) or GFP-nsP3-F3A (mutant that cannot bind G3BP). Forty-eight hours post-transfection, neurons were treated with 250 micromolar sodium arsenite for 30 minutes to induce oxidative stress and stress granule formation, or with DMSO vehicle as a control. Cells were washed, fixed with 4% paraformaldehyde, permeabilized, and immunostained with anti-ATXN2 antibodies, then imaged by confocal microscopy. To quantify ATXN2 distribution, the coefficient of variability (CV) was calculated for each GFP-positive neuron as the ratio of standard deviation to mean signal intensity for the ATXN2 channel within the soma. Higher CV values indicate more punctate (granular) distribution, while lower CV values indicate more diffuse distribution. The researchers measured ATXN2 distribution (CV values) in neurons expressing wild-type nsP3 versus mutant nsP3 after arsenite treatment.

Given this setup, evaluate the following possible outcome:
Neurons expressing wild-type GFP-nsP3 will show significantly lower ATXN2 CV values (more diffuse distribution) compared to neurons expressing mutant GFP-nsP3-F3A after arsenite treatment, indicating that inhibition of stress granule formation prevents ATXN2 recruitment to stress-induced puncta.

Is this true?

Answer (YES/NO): YES